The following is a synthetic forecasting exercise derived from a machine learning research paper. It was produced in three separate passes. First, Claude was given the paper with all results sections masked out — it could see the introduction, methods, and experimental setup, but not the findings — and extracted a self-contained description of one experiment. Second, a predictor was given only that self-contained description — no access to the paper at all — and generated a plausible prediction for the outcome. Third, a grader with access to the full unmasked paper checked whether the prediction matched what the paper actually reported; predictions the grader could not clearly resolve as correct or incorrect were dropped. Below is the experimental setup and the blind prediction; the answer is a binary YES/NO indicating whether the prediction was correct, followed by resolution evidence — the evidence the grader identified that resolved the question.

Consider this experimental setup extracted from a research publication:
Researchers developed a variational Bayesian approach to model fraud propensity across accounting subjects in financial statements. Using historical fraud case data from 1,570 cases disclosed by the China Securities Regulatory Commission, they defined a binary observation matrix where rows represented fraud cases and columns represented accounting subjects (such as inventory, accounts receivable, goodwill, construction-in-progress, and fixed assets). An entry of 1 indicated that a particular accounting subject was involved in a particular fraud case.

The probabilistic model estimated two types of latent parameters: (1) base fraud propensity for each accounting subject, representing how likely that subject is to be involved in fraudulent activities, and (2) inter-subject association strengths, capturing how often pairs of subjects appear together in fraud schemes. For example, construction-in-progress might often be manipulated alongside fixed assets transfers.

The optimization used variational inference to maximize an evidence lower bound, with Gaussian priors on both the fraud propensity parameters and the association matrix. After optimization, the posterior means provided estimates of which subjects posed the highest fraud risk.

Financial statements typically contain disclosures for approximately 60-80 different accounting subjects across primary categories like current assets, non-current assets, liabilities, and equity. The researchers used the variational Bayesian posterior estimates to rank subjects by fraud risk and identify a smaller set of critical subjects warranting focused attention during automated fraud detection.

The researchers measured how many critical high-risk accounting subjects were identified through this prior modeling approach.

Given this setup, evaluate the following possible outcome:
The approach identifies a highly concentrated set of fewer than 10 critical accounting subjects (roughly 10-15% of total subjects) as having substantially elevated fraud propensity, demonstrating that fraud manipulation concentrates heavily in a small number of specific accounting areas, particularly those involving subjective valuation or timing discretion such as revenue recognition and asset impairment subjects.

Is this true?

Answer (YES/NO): NO